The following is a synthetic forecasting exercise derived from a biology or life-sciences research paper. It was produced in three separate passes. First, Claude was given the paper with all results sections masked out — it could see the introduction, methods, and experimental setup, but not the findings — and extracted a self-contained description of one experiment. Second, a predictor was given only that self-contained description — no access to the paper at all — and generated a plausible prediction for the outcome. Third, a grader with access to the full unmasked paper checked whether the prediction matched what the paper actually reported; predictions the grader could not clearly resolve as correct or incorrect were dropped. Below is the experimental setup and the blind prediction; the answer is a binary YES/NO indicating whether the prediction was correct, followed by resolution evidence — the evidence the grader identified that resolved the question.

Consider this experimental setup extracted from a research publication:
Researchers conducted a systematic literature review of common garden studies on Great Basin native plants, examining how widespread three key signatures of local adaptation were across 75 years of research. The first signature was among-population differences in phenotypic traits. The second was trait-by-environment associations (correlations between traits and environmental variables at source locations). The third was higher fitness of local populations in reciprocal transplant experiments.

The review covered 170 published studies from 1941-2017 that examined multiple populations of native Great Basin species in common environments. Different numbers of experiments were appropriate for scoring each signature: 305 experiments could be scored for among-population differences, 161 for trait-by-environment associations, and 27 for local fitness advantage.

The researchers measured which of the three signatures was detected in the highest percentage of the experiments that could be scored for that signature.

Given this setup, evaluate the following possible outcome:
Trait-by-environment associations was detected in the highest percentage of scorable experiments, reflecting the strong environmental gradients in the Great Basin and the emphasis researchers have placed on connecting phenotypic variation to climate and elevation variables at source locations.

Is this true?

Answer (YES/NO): NO